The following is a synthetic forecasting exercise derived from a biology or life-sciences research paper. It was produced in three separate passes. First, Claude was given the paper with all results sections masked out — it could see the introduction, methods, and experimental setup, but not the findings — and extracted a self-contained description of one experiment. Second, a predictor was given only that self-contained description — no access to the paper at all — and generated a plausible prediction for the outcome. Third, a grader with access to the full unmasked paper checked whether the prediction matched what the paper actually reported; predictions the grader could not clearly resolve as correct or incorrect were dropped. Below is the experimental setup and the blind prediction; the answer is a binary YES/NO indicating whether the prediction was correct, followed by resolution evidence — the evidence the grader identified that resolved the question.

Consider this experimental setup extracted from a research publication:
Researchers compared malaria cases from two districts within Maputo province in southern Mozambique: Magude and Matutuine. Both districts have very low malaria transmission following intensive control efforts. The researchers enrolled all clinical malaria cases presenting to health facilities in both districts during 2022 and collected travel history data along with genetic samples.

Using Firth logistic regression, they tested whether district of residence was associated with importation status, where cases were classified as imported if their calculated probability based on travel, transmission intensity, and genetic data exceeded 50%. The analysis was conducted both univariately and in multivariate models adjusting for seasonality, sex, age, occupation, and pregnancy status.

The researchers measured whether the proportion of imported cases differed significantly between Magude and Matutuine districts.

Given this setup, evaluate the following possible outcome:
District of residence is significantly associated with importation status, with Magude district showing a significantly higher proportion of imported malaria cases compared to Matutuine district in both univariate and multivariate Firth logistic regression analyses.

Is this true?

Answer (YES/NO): NO